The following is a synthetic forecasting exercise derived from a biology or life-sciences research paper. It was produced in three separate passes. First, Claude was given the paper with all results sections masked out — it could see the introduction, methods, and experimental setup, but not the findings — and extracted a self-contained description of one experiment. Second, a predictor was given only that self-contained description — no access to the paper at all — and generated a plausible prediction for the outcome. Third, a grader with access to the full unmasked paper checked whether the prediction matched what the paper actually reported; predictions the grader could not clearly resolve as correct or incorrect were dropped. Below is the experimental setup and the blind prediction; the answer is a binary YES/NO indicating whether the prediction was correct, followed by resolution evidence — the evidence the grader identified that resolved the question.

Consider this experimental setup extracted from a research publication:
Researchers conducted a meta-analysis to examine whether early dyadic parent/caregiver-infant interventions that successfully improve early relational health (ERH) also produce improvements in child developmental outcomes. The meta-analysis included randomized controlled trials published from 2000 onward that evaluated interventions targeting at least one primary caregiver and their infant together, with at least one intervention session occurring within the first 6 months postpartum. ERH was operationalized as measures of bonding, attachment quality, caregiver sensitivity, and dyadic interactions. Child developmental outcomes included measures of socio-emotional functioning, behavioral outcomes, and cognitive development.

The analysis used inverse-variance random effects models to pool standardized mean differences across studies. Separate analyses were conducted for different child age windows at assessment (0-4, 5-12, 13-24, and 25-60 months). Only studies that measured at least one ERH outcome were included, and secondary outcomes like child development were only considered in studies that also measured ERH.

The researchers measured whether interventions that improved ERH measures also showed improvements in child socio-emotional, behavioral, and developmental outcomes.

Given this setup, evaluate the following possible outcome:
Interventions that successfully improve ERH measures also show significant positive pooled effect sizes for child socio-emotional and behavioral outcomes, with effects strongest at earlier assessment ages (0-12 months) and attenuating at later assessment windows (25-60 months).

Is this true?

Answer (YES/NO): NO